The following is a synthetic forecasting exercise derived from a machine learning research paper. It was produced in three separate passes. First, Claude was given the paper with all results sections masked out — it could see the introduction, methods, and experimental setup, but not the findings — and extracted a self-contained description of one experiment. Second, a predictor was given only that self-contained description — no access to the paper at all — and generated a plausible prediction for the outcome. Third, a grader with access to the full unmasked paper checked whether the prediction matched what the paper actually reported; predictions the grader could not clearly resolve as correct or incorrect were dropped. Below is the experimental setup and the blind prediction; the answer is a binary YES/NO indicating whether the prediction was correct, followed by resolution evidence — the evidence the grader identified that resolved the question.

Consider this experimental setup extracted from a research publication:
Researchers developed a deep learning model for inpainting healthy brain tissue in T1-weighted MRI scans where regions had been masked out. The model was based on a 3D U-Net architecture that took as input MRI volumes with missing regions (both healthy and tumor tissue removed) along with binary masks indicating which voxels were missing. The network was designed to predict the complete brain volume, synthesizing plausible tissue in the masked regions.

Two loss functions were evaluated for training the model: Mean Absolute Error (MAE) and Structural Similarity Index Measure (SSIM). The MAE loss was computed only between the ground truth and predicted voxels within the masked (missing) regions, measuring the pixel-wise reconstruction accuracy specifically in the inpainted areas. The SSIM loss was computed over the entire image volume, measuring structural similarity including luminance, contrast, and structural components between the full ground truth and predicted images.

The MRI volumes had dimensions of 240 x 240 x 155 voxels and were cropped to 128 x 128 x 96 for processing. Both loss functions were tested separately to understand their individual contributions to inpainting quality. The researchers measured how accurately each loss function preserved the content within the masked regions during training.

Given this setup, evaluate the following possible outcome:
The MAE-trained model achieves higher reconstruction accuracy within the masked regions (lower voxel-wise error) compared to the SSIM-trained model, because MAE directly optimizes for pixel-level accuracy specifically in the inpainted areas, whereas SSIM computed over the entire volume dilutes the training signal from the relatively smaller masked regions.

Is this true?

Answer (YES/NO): YES